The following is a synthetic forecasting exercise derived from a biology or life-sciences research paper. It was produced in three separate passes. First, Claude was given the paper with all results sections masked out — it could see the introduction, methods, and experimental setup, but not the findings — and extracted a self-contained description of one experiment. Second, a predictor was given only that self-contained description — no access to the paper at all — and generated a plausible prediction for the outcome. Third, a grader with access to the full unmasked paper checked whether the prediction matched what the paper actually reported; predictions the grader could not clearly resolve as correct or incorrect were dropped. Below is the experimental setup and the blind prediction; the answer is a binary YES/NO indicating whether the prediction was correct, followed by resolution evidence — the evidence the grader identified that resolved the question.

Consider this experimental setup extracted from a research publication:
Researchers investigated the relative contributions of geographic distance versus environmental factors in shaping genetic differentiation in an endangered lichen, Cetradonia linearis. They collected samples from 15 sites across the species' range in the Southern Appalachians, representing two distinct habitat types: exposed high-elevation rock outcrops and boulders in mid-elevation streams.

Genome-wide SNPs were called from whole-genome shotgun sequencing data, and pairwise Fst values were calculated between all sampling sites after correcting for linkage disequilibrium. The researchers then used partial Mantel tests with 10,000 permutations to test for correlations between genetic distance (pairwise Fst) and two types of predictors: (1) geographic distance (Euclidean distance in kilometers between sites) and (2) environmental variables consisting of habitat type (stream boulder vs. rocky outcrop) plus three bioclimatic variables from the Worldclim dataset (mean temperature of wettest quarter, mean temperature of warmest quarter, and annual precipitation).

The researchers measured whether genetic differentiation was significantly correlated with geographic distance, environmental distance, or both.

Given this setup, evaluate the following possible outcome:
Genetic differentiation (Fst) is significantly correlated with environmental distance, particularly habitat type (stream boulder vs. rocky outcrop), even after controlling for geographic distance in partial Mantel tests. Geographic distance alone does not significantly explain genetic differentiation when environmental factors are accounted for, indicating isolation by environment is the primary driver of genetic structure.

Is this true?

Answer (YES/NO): NO